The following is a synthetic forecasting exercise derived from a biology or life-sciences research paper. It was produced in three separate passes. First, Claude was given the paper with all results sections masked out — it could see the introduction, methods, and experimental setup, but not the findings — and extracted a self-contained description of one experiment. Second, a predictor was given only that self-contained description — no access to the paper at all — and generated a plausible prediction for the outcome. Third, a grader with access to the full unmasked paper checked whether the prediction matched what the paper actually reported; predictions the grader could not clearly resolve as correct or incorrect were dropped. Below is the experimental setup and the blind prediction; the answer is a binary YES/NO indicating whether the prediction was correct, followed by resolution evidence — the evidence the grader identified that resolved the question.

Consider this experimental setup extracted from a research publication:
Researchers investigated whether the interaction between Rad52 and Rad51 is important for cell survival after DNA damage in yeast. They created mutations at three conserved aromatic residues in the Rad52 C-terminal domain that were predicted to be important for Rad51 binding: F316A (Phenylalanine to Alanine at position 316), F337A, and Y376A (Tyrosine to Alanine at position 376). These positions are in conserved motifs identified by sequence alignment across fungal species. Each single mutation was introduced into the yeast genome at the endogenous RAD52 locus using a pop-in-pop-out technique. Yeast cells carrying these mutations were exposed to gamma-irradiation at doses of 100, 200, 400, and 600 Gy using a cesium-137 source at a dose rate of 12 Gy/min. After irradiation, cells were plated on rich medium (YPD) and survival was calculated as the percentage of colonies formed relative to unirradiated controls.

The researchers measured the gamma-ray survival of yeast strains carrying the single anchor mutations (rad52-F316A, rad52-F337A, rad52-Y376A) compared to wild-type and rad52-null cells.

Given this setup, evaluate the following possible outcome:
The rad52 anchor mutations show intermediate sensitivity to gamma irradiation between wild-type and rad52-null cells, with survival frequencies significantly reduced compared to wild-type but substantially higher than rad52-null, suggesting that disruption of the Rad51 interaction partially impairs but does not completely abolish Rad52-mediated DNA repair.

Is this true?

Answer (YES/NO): YES